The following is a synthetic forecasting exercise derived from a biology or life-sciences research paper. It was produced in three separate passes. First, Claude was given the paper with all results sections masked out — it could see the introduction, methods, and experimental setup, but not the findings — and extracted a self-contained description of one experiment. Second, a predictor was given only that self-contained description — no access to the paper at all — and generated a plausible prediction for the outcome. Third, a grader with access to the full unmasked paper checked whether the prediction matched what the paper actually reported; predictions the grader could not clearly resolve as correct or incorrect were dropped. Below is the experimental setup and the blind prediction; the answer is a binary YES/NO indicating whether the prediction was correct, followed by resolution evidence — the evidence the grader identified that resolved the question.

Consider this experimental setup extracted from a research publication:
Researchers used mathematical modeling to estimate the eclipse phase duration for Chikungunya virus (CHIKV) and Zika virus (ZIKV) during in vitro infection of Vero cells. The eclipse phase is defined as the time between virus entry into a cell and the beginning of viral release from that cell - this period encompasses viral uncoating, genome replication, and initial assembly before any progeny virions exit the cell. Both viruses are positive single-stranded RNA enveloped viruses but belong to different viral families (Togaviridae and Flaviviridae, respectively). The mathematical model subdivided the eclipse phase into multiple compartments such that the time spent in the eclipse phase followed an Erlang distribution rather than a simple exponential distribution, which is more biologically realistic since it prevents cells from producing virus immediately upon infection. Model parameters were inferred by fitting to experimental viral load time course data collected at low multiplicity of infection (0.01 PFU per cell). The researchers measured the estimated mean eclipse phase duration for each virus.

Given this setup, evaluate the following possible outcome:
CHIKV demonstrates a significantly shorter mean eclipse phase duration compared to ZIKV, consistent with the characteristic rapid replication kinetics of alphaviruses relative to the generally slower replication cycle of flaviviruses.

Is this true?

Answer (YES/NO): YES